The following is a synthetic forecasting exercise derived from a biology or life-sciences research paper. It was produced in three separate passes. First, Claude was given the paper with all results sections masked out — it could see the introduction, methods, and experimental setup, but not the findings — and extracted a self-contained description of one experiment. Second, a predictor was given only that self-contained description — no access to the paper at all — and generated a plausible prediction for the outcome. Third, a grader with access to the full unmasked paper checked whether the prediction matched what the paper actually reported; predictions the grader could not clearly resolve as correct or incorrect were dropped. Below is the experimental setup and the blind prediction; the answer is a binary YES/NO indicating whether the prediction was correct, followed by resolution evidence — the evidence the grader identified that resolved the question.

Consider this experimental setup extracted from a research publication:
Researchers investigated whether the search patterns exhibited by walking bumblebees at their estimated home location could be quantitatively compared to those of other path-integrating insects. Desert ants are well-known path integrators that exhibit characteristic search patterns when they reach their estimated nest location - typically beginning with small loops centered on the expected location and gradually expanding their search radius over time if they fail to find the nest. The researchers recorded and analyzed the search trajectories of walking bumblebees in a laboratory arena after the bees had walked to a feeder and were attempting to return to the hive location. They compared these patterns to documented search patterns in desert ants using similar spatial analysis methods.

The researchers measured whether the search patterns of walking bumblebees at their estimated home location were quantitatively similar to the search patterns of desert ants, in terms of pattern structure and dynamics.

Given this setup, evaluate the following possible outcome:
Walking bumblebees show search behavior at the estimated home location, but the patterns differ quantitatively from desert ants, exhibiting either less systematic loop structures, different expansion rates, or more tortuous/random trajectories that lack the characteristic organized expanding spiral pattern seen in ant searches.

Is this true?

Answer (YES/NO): NO